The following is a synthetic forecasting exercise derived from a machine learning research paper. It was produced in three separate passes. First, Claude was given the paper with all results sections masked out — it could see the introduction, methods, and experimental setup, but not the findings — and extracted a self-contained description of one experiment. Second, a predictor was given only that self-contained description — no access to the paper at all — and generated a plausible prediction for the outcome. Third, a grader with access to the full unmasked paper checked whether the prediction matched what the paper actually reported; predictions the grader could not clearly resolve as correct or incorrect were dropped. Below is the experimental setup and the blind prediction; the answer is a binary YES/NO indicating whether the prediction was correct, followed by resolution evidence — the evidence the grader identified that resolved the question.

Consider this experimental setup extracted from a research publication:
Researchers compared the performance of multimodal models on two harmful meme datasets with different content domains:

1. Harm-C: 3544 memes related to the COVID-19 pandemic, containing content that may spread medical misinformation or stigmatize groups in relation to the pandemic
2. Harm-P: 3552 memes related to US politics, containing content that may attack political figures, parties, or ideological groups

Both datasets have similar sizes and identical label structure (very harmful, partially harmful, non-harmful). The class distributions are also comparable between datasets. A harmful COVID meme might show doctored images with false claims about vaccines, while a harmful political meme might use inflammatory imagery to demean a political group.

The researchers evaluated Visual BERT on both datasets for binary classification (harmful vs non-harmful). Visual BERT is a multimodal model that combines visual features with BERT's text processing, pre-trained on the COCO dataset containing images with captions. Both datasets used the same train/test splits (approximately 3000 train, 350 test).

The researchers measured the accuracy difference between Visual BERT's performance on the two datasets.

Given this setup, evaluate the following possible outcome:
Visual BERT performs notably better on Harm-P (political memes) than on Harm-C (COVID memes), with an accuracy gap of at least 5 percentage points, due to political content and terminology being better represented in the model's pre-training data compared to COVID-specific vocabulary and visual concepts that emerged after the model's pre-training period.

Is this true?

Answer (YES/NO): YES